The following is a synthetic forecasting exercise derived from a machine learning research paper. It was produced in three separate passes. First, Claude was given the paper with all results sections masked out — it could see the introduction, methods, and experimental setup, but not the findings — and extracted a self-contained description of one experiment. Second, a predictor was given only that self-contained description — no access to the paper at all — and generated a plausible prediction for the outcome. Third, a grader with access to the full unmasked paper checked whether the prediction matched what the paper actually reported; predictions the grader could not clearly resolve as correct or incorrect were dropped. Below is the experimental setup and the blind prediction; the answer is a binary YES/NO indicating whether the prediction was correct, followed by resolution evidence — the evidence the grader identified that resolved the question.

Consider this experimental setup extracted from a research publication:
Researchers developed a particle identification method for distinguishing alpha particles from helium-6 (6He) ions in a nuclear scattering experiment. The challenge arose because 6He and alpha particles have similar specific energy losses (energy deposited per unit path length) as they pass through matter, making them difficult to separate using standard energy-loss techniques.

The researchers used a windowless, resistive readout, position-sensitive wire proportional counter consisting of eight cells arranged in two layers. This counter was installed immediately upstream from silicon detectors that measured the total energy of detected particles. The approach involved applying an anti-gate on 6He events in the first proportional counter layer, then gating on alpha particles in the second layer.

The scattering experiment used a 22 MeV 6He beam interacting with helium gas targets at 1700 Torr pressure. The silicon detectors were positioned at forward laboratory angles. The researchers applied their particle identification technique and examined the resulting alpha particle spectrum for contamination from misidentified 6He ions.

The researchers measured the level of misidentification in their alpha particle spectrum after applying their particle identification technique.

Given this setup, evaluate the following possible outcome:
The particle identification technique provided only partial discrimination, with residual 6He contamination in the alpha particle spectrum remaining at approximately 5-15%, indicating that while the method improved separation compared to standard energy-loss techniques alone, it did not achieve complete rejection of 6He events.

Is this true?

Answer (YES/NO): NO